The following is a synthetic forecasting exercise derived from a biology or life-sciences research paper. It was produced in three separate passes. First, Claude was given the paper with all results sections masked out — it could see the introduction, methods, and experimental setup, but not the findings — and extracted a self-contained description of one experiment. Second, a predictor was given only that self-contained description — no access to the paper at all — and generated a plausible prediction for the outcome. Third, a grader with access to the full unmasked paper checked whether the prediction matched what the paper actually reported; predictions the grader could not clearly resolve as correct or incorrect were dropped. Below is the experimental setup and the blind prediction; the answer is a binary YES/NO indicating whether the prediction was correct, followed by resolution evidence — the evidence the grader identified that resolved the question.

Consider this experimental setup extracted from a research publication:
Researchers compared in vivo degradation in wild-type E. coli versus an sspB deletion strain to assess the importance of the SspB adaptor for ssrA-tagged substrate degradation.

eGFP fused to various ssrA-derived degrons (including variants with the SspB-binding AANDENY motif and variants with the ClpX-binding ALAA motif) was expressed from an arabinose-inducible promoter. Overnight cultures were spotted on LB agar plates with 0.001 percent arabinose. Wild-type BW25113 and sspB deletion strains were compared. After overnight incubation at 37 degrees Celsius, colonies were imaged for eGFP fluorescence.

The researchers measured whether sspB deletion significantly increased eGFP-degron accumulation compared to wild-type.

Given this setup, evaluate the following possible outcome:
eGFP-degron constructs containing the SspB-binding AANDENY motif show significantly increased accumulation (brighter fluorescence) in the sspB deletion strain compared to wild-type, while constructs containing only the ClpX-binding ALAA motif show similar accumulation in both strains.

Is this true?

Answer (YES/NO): NO